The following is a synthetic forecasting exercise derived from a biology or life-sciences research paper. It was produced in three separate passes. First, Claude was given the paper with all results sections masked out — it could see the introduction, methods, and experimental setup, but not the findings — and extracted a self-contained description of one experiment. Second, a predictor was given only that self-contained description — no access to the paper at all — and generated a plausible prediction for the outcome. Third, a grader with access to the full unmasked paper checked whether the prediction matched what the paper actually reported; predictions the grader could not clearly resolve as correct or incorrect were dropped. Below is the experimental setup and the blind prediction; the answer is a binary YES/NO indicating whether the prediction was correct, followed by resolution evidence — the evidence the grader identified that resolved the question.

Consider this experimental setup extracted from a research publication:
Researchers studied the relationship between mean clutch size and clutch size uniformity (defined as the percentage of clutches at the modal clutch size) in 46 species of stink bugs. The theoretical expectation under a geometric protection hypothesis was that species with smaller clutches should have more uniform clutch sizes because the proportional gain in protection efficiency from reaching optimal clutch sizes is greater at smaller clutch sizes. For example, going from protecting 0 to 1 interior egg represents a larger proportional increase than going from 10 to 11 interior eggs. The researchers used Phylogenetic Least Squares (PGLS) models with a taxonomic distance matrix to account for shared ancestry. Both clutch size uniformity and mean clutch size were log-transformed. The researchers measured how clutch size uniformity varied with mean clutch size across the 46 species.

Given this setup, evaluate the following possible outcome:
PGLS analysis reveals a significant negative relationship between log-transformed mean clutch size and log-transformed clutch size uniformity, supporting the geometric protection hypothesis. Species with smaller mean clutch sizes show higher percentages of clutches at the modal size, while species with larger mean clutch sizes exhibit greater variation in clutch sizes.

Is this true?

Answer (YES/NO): NO